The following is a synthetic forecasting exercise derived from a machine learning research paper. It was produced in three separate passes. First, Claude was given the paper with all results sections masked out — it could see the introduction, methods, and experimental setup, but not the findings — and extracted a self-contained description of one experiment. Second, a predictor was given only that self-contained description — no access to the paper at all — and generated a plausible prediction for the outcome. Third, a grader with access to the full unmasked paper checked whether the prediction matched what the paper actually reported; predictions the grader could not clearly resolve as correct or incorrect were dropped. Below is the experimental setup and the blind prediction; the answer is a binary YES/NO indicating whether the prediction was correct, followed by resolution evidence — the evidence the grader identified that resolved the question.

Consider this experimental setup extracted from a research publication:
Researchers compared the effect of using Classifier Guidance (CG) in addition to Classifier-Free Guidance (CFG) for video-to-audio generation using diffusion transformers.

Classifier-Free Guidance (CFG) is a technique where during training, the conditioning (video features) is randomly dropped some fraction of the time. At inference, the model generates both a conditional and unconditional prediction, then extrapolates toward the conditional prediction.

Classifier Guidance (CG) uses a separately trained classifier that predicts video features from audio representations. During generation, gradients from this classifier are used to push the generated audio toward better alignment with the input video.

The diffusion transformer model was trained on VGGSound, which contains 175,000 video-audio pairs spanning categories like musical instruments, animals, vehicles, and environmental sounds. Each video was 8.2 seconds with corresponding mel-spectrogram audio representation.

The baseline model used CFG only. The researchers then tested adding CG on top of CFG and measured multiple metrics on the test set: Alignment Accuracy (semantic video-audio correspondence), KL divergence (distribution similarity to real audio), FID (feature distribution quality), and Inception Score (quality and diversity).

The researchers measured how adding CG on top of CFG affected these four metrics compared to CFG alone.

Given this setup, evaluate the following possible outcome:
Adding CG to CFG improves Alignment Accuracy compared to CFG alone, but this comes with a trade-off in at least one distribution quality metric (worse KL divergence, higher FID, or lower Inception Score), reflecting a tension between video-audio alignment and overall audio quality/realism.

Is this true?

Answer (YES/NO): YES